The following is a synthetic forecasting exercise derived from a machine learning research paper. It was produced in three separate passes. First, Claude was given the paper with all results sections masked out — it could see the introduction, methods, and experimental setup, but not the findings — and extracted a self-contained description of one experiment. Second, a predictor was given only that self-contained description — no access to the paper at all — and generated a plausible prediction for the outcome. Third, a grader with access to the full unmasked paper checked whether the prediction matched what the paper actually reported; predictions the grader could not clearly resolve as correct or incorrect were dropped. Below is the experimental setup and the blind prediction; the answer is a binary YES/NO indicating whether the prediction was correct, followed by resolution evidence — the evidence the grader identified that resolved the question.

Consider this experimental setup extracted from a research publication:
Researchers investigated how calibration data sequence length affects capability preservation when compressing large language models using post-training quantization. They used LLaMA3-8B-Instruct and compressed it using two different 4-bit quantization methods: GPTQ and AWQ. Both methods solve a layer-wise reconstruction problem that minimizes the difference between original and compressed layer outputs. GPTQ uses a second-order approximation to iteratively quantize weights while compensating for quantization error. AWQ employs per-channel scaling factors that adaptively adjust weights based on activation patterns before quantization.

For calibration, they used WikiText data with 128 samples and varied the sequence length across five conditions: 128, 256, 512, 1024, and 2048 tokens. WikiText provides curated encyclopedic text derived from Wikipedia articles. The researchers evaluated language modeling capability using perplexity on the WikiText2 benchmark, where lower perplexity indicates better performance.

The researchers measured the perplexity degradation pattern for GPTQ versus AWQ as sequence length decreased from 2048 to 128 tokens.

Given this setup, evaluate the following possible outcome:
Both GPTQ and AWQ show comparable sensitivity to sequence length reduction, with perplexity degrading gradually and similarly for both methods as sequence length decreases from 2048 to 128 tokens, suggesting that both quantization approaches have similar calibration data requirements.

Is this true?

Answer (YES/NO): NO